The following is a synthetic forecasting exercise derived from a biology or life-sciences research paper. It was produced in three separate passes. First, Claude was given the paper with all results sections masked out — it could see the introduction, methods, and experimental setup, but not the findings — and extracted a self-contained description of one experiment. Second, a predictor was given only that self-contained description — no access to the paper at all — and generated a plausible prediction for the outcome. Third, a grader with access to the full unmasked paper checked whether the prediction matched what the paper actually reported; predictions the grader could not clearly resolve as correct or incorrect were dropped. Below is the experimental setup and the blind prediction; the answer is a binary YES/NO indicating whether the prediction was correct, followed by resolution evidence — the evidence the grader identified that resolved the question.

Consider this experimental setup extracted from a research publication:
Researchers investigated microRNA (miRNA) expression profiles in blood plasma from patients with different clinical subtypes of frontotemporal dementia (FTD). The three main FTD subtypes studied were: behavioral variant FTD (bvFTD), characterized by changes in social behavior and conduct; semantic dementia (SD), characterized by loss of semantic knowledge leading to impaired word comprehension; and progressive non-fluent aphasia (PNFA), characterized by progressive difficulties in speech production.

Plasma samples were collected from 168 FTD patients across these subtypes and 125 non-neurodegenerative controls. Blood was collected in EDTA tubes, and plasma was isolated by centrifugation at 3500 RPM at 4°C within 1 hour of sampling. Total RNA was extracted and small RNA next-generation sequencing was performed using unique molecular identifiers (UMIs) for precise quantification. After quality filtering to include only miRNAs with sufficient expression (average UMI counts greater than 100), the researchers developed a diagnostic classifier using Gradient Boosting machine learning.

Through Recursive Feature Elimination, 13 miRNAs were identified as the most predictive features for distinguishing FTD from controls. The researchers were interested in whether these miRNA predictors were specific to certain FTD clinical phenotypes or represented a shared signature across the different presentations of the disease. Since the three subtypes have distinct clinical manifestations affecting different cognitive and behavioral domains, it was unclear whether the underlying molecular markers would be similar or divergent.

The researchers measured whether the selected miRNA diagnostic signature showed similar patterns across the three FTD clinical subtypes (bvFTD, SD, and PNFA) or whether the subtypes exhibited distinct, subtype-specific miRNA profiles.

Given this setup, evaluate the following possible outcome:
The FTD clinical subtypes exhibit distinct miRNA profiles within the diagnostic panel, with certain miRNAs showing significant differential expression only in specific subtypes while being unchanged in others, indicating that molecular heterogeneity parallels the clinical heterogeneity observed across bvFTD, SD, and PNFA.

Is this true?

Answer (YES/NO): NO